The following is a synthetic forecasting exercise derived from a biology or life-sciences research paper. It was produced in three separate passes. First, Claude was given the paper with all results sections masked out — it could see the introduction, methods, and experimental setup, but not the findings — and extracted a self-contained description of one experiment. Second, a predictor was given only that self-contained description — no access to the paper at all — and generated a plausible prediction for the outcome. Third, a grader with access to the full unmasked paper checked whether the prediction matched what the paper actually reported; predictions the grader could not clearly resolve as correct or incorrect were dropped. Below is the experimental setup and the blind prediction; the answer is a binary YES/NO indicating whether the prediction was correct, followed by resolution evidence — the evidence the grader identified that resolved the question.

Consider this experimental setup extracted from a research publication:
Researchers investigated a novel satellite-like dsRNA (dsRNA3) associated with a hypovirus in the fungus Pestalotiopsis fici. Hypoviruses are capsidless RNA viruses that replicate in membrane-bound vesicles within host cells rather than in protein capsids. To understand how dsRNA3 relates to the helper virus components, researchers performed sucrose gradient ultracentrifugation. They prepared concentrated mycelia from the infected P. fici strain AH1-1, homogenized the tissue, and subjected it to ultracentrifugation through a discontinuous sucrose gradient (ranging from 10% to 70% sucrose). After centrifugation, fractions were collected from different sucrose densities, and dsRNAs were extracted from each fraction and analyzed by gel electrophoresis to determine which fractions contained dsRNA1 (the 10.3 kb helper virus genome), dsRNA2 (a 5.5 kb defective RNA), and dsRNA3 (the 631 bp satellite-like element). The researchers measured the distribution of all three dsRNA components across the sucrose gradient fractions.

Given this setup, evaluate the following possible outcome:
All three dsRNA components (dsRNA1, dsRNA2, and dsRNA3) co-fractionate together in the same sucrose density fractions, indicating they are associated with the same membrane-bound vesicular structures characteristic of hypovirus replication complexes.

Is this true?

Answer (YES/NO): YES